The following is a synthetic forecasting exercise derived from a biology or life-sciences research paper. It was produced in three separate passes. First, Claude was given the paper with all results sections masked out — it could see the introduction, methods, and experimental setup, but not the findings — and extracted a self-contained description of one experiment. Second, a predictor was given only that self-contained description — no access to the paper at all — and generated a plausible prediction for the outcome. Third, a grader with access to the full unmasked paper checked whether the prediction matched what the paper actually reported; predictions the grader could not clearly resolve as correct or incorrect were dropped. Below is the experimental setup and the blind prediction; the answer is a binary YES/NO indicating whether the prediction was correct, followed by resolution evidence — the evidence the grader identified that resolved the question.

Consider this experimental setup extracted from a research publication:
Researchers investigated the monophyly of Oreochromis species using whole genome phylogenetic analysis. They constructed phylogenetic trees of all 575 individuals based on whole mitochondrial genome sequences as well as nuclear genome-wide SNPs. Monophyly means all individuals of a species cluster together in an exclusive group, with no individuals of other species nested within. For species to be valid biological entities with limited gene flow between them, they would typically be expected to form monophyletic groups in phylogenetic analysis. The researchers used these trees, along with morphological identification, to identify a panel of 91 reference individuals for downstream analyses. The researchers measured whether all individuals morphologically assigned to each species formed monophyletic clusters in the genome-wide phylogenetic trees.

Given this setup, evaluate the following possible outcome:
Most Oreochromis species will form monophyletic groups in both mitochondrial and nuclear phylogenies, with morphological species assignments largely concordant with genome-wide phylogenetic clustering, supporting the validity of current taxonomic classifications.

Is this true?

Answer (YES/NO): NO